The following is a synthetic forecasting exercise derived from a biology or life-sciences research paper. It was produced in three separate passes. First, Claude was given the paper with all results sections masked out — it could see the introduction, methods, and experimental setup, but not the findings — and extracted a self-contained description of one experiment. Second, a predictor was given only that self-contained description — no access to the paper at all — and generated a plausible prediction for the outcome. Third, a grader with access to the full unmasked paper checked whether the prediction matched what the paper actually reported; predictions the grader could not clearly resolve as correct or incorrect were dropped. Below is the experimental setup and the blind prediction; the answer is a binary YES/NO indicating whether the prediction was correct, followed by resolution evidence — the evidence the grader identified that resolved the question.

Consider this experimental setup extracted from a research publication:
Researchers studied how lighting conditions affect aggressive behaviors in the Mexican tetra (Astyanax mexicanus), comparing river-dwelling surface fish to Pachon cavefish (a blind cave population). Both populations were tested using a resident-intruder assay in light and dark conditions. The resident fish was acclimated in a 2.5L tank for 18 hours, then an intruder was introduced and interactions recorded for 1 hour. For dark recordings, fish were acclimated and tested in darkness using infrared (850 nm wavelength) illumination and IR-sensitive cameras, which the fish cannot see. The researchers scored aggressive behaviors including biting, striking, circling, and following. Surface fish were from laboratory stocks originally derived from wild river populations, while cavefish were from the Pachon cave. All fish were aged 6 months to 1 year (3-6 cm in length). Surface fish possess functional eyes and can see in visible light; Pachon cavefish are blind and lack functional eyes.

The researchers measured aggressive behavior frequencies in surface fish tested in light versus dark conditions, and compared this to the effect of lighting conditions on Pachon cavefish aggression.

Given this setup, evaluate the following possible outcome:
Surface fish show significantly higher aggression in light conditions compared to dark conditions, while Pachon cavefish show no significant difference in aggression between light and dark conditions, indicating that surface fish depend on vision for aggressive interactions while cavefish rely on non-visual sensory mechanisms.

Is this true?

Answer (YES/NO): NO